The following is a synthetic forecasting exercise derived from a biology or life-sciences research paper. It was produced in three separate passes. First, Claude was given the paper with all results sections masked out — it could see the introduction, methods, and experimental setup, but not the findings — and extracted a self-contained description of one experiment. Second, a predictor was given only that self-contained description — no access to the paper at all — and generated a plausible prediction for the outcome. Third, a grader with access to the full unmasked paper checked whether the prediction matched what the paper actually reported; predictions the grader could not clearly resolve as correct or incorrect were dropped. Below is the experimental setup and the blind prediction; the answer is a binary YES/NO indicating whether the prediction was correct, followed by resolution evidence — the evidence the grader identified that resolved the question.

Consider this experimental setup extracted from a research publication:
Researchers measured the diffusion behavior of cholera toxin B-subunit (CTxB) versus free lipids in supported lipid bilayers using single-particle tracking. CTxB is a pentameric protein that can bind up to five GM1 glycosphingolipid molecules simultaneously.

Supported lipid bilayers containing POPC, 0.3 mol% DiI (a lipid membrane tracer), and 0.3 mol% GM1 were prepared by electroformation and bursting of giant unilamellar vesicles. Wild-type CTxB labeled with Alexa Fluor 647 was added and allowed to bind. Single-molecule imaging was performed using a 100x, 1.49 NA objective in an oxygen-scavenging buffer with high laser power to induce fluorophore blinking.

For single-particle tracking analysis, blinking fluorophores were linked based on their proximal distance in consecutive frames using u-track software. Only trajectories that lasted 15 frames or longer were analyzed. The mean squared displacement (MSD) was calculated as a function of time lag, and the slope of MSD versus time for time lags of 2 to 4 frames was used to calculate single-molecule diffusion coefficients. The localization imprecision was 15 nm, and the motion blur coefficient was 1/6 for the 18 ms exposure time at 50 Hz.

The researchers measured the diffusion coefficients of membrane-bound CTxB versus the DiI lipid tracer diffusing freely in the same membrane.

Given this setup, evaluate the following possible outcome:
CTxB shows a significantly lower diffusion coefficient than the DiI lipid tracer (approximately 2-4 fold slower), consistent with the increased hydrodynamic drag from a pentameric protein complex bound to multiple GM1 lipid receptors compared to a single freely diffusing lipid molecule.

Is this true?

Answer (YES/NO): NO